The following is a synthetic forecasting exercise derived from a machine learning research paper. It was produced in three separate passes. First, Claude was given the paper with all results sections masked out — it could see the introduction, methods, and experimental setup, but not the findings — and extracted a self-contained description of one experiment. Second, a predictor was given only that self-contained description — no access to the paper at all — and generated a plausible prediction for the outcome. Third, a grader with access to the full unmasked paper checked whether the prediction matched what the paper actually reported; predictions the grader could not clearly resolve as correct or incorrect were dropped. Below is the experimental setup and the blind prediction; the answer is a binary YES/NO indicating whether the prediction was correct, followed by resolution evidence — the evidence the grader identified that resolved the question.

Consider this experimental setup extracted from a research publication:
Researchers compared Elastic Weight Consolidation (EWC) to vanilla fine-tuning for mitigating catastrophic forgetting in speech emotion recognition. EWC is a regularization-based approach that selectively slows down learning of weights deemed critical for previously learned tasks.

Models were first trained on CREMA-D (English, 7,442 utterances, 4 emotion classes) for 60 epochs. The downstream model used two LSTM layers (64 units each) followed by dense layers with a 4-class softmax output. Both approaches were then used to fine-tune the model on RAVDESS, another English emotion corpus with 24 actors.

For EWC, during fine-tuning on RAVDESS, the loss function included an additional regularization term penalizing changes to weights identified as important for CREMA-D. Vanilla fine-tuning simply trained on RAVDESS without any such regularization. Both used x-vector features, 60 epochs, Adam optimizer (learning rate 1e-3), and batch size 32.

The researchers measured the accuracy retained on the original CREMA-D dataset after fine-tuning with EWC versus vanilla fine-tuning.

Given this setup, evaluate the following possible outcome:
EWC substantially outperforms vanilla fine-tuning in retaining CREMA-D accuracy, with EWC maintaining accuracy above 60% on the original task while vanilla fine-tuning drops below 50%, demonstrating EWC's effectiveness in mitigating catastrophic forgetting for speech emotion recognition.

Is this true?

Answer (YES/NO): NO